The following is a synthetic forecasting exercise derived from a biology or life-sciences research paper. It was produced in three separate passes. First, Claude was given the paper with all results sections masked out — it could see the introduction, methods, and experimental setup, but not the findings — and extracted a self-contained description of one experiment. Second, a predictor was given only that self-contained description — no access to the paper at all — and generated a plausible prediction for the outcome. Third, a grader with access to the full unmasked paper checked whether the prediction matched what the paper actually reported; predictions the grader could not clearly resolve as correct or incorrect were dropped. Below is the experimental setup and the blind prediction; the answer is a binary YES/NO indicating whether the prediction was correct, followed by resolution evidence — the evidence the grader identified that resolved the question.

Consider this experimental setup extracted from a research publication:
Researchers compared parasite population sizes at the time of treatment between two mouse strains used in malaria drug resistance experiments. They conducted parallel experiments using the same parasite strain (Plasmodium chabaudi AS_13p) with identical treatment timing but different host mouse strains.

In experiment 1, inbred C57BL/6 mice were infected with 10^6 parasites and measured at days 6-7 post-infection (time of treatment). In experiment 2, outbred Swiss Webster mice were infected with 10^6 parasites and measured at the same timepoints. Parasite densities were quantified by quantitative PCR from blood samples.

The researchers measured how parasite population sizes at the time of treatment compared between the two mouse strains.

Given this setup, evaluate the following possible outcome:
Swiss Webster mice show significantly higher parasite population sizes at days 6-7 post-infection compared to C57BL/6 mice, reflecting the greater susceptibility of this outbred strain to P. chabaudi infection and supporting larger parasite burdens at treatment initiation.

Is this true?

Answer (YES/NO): YES